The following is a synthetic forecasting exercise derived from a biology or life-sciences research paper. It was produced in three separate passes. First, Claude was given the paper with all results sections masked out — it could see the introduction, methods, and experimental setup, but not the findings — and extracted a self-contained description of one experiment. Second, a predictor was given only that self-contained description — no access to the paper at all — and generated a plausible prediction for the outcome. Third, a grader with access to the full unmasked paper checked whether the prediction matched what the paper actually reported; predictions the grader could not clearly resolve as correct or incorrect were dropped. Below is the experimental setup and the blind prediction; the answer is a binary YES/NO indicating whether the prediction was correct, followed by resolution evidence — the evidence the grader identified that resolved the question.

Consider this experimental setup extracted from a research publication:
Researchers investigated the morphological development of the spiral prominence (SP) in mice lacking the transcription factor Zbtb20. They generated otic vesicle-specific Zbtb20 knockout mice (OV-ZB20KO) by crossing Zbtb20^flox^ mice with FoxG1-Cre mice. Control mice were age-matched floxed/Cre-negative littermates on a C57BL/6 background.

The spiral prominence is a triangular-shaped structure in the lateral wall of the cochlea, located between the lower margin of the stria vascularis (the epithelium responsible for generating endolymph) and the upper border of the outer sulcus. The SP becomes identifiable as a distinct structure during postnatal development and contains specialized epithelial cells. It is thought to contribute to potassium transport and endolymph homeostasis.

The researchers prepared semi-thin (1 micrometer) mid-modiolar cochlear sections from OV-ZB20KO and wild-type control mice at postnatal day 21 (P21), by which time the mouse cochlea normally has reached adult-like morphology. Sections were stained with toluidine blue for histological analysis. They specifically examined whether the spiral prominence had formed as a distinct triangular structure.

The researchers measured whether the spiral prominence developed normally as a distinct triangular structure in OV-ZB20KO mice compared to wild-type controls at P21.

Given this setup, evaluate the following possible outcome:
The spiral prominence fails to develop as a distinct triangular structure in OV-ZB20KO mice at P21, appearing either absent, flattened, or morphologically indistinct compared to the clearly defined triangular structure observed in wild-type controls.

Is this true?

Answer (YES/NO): YES